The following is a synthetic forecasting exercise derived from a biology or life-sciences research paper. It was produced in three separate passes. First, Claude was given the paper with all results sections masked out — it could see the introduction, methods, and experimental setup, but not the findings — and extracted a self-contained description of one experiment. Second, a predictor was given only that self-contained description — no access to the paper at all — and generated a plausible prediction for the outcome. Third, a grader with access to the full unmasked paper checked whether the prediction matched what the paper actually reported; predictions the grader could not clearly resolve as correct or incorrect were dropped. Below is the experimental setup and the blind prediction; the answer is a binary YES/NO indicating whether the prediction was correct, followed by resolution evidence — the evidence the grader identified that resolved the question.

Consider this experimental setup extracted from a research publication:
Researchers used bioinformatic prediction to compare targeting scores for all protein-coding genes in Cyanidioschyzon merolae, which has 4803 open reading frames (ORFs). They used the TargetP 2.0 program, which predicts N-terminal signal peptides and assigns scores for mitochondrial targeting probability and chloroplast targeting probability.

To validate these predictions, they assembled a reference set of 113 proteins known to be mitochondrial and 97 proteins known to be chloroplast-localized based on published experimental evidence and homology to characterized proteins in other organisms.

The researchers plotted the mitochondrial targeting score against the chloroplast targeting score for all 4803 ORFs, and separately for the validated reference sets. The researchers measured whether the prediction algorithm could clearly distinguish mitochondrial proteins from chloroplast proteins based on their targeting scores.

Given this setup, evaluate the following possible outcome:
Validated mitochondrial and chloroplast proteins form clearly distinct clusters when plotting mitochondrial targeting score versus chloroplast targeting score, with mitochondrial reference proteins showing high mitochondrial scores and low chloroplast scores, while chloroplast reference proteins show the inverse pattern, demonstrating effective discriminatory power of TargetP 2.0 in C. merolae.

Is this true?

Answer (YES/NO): NO